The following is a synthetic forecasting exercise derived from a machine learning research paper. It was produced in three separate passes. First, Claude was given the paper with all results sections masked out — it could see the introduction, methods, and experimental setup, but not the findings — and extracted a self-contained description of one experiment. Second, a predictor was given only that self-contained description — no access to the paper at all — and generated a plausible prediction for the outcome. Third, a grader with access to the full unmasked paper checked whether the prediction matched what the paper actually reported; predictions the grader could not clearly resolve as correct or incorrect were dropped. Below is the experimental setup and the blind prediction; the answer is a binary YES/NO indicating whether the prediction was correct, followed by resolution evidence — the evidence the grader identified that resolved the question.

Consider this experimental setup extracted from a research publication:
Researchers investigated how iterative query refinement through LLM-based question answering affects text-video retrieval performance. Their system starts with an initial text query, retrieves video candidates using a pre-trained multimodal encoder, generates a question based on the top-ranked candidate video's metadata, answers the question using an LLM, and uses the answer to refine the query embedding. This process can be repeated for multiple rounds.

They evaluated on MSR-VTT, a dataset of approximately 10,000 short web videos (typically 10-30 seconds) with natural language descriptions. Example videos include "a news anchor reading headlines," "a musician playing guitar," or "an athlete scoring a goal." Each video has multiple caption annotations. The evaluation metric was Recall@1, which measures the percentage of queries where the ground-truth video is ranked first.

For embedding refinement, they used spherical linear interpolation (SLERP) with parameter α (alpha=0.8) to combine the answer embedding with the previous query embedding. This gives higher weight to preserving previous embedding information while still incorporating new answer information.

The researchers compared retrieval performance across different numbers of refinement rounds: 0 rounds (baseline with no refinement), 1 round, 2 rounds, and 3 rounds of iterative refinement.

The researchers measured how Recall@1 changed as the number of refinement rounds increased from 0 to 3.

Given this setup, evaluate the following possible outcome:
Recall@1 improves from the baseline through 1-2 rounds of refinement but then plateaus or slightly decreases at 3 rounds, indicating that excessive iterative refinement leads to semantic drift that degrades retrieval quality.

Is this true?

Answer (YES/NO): NO